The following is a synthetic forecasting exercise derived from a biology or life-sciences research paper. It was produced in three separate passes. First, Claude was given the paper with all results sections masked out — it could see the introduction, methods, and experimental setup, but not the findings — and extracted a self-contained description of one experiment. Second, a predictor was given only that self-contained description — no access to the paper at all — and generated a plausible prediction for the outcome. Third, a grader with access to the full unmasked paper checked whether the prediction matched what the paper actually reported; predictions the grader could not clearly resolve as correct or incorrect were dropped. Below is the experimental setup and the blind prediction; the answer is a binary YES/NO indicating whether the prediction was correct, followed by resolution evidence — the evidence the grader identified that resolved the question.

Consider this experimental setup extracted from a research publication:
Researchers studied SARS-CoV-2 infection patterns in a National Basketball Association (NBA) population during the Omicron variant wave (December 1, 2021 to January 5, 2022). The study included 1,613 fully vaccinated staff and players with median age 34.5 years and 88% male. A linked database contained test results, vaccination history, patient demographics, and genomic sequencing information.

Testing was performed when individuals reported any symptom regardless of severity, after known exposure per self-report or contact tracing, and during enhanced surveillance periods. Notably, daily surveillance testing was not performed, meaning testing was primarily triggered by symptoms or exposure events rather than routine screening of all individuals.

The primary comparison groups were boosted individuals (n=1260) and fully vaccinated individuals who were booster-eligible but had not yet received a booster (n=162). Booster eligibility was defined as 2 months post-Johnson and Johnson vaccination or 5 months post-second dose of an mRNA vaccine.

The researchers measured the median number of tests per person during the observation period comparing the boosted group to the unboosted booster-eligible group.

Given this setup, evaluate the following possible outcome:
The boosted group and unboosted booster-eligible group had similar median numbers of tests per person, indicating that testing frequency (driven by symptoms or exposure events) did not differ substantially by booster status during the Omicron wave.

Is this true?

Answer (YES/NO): NO